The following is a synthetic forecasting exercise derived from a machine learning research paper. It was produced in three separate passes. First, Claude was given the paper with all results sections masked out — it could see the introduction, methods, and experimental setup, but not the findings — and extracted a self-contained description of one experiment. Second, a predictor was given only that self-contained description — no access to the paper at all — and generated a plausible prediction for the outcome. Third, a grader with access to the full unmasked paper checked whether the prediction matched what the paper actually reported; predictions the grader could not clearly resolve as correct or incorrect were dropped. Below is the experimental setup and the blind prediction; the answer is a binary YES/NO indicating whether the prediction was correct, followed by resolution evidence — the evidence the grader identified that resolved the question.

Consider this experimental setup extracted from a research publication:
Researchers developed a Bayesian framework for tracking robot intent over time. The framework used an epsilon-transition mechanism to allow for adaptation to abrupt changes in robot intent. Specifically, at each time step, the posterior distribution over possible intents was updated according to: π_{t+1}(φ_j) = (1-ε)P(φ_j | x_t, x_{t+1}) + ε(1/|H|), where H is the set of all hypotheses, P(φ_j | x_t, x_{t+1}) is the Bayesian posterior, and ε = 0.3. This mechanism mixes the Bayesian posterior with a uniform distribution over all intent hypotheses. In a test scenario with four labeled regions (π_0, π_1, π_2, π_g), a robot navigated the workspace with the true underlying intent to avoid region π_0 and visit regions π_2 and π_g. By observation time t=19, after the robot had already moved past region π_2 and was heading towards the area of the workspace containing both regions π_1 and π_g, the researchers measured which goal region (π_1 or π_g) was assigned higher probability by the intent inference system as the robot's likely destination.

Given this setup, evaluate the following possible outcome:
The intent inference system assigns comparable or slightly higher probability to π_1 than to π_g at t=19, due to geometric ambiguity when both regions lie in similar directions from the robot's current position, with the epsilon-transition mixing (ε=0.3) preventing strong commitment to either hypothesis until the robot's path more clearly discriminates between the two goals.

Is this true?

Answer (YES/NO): NO